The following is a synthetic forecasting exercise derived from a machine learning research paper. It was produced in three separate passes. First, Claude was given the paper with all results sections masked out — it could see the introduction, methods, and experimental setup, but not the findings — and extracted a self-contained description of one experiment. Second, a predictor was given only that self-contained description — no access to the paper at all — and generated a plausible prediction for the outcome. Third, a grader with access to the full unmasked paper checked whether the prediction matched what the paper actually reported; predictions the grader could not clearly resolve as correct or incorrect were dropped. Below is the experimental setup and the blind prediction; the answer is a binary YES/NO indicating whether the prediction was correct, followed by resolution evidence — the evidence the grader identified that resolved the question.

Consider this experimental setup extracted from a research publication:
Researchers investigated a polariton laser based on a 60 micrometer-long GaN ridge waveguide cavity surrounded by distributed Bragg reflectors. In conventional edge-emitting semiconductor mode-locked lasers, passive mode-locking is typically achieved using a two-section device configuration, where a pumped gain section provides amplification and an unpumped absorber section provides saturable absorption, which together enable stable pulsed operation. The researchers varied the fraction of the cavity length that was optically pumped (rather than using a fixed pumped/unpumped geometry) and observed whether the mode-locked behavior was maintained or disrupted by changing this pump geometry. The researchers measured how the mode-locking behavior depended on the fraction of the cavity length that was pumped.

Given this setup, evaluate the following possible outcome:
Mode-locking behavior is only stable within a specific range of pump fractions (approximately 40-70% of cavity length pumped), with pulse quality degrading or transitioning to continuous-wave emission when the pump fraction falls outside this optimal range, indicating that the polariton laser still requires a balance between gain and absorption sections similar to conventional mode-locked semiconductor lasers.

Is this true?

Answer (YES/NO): NO